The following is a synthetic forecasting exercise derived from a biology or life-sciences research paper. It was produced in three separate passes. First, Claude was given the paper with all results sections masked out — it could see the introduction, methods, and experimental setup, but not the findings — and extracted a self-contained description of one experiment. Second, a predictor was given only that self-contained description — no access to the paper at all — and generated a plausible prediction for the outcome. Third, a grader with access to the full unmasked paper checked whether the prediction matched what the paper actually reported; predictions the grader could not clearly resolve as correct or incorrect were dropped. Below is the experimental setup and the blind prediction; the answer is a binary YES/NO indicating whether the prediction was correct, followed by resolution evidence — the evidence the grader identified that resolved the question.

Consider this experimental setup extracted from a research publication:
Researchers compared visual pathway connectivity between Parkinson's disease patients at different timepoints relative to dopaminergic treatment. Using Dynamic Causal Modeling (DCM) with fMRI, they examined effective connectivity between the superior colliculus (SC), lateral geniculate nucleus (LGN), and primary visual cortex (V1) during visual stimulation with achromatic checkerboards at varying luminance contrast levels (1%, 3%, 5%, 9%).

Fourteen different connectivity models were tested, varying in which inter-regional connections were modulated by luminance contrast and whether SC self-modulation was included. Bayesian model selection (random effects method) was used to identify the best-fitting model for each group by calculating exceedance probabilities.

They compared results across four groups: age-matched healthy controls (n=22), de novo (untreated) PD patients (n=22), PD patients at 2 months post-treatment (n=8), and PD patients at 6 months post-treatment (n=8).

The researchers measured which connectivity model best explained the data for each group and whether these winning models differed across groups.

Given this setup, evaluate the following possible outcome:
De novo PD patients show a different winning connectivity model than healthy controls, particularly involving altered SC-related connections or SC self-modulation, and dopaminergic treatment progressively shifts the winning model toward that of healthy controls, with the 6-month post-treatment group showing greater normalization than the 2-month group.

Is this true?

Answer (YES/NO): NO